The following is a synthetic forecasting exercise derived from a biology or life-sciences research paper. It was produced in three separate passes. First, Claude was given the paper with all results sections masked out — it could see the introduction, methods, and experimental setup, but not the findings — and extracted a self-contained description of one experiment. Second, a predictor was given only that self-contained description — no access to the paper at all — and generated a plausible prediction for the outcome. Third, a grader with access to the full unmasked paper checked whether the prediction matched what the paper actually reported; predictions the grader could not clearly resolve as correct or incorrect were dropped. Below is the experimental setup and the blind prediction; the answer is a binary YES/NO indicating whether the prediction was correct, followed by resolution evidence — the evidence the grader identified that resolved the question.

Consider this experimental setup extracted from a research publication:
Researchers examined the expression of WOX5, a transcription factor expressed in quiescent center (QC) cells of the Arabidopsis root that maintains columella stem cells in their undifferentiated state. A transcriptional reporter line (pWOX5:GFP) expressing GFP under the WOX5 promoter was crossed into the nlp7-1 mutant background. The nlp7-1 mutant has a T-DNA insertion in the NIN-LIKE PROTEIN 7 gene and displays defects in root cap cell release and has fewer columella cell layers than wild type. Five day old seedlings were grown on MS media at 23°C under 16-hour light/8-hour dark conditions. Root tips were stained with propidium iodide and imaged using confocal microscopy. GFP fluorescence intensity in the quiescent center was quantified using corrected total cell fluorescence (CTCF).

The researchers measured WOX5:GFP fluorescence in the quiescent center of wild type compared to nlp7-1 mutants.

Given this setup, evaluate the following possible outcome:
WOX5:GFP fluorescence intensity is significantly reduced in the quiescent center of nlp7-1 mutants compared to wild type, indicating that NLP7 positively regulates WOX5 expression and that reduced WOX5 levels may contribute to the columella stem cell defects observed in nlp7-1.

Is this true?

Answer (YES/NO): YES